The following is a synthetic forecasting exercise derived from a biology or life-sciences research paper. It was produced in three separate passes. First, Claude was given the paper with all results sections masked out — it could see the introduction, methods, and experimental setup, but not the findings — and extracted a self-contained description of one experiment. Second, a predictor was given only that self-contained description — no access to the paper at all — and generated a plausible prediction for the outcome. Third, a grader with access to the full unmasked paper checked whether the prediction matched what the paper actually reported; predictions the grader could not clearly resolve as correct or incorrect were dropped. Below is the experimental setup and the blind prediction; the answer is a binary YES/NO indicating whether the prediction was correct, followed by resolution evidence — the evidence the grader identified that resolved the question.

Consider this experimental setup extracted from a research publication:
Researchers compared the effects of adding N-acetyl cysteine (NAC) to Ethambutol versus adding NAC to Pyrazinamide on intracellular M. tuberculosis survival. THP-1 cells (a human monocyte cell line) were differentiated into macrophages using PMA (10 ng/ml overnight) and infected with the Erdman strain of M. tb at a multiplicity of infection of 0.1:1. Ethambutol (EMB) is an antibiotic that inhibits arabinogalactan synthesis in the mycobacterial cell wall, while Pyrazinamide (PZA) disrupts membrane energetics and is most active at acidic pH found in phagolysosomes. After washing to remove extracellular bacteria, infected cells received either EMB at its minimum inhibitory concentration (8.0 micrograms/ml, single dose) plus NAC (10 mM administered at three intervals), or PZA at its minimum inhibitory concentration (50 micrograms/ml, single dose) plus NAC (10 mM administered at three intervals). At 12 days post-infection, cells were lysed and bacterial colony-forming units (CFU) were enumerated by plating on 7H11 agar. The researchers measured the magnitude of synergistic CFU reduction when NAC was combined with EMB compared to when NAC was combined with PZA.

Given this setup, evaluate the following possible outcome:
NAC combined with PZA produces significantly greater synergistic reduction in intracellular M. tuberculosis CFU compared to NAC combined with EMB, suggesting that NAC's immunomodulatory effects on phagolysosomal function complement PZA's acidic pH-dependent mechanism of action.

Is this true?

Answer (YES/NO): NO